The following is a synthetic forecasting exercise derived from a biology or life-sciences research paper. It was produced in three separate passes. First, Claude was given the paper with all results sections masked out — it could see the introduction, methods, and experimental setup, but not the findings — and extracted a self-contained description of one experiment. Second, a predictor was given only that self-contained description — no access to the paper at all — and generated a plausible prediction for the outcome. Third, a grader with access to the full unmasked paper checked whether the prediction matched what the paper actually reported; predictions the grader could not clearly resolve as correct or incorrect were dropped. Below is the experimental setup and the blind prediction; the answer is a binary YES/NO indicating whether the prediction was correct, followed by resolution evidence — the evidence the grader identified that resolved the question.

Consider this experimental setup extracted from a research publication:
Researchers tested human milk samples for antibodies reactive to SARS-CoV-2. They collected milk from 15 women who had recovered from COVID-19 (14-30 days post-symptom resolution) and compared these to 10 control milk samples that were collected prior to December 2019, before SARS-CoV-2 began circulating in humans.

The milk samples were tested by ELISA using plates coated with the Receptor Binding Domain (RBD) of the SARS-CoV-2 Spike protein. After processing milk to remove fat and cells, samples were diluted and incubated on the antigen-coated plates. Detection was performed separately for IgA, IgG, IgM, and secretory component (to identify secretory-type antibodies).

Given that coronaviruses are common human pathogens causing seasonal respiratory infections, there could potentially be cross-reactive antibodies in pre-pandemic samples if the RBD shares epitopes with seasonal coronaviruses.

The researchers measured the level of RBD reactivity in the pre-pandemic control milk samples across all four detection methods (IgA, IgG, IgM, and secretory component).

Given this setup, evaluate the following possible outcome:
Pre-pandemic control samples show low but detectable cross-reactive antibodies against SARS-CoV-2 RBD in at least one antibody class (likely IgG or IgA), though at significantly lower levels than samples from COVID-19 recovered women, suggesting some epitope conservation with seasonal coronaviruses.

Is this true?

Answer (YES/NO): YES